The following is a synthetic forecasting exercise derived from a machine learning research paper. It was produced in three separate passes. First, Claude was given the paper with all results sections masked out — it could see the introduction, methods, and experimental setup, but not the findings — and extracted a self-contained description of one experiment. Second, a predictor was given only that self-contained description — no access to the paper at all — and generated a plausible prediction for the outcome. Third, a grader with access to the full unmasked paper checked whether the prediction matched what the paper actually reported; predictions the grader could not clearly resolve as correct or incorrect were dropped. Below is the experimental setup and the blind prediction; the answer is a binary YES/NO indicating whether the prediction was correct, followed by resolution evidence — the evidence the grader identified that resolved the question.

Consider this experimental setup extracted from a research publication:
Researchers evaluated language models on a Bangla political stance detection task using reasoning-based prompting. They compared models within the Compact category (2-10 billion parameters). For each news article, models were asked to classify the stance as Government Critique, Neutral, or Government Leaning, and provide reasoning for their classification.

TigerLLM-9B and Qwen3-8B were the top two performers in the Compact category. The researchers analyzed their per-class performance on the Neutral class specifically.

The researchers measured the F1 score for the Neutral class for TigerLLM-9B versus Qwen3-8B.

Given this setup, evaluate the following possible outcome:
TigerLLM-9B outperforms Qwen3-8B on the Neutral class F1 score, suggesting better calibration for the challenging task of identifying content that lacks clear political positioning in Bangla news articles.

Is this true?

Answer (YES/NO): YES